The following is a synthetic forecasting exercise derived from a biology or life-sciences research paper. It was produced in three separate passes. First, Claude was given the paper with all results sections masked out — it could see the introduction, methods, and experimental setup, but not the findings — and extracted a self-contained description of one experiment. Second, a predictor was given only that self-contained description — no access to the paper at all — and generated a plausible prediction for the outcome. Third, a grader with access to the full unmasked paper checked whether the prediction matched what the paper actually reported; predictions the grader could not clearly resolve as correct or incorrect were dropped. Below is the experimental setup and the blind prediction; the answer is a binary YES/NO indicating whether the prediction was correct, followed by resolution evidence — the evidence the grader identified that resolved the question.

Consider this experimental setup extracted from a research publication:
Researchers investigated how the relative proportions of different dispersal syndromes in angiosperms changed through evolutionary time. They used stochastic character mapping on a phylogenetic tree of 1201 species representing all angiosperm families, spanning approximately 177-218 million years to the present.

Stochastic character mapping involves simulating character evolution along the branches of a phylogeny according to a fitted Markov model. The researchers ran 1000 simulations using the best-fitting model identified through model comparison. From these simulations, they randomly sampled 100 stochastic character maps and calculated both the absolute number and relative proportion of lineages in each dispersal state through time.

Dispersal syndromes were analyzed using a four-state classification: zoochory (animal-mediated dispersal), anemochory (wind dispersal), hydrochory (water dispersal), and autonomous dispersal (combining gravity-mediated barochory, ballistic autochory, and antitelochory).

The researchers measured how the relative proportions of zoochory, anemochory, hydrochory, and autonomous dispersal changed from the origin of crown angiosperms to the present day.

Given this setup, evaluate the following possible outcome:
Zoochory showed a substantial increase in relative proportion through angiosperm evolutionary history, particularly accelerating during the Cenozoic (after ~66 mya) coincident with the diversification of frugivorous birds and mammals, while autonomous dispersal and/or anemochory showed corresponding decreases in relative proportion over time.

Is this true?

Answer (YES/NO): NO